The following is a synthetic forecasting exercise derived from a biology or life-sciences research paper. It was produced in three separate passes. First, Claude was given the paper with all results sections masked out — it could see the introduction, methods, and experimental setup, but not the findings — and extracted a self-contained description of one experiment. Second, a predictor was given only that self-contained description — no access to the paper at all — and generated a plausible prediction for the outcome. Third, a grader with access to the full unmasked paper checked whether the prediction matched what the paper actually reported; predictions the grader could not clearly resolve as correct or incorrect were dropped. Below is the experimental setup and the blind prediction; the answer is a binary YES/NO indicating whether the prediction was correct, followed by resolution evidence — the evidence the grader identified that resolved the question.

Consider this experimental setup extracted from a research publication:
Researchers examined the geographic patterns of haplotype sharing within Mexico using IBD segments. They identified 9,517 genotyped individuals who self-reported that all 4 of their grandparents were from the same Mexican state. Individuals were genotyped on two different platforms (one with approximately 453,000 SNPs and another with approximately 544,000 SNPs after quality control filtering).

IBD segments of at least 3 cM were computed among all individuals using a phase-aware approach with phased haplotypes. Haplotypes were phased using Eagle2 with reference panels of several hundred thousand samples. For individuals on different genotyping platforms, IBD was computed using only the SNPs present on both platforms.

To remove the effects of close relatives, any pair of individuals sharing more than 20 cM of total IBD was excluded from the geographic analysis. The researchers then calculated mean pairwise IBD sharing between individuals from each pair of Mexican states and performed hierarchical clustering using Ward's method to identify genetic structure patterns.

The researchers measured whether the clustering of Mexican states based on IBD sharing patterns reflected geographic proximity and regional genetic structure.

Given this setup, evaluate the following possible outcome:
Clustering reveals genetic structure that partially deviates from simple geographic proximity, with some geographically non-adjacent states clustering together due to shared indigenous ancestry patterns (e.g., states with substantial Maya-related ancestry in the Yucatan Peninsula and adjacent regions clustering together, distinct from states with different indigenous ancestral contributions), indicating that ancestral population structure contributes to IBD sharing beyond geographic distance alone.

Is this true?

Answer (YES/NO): NO